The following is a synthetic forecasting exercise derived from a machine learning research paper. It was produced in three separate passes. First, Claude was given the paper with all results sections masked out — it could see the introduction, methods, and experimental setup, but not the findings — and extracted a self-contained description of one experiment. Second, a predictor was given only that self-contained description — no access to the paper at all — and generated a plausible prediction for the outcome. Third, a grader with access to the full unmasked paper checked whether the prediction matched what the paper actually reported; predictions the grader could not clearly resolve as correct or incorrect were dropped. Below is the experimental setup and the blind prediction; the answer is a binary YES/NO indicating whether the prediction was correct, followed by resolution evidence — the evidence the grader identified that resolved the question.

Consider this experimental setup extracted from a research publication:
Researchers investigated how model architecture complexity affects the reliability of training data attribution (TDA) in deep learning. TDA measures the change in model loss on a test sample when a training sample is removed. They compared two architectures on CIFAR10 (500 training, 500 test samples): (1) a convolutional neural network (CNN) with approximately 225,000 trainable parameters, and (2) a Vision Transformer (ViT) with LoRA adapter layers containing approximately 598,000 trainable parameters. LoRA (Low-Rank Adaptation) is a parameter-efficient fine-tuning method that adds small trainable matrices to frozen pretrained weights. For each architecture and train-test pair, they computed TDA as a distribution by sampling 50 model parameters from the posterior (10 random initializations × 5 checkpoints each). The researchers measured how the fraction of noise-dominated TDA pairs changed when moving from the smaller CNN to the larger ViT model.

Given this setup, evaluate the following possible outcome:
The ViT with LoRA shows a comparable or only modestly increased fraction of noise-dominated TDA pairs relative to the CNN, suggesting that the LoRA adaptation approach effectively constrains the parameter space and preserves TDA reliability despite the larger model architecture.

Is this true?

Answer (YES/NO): NO